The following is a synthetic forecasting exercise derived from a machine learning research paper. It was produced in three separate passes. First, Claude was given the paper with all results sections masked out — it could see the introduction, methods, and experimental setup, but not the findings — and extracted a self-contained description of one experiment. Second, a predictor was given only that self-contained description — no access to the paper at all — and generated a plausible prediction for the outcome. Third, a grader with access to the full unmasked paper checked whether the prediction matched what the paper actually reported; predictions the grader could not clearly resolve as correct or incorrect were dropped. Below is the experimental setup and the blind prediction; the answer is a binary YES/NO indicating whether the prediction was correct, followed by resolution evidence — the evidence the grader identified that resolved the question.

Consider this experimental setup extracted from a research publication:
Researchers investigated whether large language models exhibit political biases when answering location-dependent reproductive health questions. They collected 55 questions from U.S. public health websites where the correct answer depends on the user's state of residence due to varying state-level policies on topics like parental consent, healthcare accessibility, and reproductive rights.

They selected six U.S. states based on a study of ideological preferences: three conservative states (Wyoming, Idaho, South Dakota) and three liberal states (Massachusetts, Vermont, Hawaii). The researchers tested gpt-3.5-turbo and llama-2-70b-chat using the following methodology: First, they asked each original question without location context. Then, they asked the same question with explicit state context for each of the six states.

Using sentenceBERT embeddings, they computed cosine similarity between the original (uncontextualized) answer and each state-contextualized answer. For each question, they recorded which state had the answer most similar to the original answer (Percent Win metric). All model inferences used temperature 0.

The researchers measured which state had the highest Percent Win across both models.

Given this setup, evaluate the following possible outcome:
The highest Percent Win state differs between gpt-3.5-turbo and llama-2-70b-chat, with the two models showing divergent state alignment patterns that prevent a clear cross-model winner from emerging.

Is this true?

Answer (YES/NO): NO